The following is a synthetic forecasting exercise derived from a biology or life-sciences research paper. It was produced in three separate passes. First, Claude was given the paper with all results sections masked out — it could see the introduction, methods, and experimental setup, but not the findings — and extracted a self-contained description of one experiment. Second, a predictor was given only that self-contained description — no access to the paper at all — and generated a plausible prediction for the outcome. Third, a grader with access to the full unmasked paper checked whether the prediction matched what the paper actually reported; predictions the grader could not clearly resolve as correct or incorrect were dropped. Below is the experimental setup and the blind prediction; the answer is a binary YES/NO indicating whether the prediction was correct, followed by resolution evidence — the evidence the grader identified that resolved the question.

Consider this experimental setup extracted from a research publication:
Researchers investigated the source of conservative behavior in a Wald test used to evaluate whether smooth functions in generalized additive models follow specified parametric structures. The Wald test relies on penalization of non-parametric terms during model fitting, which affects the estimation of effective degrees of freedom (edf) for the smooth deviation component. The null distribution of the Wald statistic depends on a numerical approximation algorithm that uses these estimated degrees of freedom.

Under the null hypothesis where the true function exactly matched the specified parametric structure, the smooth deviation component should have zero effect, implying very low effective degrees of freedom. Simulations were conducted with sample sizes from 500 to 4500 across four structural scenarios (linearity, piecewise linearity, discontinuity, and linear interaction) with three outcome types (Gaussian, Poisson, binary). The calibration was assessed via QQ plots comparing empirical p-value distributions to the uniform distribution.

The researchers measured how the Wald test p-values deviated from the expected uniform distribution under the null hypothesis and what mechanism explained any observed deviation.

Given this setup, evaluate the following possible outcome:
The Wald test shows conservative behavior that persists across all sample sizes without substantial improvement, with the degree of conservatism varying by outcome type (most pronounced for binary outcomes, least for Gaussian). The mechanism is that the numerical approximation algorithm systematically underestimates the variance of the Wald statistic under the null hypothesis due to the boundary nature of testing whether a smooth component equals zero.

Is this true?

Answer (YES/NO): NO